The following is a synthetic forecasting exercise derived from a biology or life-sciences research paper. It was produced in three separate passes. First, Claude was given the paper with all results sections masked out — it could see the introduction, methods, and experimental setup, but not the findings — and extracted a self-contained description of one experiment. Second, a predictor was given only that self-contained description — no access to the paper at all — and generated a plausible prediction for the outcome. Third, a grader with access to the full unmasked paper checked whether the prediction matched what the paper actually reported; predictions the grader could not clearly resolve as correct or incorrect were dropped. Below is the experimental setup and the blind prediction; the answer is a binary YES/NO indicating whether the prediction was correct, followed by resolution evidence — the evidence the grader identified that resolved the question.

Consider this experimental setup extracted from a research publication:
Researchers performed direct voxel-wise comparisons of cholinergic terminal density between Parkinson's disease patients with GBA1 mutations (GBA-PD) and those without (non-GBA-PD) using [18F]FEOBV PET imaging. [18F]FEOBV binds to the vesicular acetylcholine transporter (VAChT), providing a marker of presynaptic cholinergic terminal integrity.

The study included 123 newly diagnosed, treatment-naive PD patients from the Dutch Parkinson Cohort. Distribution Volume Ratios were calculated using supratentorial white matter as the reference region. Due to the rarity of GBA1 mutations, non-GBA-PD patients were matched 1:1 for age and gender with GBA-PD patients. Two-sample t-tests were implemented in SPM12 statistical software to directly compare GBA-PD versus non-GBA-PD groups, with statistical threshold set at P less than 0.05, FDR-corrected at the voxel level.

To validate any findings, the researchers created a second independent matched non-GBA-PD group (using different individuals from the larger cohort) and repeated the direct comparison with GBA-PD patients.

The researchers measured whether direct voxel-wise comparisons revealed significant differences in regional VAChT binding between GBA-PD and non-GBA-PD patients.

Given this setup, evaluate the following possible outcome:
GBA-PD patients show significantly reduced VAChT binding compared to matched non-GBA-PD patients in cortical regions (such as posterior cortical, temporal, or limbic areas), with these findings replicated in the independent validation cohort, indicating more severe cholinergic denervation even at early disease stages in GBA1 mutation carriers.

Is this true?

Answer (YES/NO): NO